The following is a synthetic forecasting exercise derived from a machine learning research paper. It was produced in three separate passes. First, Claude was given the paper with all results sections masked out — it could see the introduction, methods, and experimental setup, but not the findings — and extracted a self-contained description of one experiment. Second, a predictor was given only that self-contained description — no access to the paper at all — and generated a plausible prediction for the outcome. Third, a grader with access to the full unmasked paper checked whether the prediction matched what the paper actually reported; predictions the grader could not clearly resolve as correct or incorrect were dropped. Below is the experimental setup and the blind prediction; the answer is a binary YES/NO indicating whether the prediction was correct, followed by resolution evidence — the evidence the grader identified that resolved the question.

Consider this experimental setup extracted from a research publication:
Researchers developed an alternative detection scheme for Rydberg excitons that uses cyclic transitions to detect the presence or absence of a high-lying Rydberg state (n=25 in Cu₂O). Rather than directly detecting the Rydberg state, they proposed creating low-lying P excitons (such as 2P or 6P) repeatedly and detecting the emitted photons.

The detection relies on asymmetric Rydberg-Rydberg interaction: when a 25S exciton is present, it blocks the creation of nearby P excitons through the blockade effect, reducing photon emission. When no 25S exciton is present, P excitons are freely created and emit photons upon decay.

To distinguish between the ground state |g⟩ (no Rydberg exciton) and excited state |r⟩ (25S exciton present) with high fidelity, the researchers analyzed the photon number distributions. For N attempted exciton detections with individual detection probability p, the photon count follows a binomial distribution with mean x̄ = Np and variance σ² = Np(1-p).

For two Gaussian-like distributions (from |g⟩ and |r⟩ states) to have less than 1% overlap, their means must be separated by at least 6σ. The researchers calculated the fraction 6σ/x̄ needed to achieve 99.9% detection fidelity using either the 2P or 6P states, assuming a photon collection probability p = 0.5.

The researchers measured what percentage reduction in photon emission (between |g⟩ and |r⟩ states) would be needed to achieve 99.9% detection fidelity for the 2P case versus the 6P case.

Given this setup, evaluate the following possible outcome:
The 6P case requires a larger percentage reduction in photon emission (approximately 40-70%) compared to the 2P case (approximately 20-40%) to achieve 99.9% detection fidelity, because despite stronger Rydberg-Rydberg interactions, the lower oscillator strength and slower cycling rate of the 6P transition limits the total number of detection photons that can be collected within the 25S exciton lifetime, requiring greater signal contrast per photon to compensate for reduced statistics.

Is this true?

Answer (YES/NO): NO